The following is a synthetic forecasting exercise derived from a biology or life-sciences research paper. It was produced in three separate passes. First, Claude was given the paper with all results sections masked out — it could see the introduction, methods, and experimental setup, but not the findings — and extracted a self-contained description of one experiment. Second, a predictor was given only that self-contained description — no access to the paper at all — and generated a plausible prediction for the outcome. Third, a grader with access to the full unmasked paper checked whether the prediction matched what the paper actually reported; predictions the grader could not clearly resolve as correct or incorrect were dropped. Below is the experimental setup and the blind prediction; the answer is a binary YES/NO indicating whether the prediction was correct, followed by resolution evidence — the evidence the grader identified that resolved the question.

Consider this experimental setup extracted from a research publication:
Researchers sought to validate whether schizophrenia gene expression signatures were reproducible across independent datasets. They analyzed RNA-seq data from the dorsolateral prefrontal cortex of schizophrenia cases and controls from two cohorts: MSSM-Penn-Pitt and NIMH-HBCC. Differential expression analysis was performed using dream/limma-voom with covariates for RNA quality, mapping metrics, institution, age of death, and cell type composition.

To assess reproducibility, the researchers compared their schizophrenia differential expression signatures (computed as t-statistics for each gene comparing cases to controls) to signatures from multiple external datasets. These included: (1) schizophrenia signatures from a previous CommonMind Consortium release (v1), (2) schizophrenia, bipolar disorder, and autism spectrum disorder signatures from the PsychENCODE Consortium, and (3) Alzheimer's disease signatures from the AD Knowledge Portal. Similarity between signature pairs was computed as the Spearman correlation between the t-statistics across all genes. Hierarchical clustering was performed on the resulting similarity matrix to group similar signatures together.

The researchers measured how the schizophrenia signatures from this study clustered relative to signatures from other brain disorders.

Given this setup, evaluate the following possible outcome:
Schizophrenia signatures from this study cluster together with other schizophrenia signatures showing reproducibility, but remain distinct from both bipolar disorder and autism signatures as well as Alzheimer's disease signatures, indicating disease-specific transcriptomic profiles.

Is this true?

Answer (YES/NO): NO